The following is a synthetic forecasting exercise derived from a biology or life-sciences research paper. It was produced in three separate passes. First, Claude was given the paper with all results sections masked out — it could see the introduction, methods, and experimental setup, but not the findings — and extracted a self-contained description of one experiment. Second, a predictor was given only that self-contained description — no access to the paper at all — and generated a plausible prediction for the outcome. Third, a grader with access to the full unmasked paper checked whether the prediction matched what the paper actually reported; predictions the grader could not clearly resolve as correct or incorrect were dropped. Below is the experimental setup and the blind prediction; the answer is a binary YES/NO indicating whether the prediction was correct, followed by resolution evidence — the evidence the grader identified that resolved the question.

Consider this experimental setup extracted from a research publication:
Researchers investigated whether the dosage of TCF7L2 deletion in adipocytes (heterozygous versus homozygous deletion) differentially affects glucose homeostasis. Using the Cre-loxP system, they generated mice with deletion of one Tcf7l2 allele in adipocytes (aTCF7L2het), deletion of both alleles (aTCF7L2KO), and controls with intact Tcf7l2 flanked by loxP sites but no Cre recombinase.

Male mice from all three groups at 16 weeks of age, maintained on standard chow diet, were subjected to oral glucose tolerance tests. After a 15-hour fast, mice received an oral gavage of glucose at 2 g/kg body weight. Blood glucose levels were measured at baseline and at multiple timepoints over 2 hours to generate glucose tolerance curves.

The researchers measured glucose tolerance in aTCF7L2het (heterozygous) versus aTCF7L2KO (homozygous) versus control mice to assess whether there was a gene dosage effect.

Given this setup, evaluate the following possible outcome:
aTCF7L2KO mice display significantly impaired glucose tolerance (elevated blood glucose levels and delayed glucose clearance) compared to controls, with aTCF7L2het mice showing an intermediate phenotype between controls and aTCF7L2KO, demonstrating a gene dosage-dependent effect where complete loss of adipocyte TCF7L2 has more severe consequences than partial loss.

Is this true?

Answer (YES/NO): NO